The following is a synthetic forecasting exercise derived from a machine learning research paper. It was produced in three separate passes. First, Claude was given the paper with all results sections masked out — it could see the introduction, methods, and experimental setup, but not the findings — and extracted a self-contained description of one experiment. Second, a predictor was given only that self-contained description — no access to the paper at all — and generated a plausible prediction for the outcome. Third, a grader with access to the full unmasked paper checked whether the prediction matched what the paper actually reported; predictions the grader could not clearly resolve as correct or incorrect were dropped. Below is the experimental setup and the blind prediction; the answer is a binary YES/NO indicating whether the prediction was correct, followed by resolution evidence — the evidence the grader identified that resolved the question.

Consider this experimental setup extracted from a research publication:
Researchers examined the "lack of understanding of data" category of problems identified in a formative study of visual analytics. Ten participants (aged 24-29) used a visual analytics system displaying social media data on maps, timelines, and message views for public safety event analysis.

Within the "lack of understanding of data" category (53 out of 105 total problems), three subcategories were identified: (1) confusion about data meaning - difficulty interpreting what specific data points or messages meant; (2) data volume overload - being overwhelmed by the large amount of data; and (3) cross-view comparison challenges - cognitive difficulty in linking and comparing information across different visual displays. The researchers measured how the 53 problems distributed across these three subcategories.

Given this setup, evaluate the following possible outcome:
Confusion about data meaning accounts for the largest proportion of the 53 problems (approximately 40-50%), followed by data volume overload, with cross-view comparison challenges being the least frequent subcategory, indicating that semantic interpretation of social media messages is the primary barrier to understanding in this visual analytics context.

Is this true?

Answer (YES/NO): NO